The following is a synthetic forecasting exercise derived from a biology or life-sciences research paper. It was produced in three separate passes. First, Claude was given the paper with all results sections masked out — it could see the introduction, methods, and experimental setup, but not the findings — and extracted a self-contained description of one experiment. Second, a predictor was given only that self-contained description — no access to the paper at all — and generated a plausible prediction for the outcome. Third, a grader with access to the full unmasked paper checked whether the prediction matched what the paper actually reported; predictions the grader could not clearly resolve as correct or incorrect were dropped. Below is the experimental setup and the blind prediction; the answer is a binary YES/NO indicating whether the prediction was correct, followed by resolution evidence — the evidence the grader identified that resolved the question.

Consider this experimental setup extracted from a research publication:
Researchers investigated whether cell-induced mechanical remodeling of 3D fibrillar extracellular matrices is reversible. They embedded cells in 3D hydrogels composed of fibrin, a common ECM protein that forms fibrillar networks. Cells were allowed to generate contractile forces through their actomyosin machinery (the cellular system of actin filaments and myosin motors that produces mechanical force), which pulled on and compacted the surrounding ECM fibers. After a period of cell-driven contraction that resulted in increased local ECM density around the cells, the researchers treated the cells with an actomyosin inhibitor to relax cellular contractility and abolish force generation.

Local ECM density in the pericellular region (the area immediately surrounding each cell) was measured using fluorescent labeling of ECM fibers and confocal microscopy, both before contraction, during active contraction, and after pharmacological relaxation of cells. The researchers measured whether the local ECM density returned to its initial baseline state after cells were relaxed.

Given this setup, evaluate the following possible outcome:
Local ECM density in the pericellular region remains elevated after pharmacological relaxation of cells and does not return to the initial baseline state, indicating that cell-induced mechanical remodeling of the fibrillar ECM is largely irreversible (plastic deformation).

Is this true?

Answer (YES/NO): YES